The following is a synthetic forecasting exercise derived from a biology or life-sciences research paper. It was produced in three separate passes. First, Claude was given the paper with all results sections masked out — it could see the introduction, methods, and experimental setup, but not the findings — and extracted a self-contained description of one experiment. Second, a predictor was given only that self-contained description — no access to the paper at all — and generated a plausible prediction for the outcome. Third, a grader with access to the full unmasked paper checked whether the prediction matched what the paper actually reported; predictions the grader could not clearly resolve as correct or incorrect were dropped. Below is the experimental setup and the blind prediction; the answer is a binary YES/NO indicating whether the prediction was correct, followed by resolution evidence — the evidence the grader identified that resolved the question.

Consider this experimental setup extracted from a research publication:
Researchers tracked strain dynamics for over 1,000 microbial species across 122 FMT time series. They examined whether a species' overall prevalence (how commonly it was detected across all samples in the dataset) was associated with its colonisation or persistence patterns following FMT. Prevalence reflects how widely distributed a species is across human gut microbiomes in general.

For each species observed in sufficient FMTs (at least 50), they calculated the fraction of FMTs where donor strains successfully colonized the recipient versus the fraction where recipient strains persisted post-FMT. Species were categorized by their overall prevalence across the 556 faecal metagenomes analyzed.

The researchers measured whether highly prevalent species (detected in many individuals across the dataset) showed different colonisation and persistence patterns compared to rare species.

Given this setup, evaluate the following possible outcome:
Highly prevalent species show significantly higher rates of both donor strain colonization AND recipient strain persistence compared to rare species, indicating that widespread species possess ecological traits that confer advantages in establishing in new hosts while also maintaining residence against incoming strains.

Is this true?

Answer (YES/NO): NO